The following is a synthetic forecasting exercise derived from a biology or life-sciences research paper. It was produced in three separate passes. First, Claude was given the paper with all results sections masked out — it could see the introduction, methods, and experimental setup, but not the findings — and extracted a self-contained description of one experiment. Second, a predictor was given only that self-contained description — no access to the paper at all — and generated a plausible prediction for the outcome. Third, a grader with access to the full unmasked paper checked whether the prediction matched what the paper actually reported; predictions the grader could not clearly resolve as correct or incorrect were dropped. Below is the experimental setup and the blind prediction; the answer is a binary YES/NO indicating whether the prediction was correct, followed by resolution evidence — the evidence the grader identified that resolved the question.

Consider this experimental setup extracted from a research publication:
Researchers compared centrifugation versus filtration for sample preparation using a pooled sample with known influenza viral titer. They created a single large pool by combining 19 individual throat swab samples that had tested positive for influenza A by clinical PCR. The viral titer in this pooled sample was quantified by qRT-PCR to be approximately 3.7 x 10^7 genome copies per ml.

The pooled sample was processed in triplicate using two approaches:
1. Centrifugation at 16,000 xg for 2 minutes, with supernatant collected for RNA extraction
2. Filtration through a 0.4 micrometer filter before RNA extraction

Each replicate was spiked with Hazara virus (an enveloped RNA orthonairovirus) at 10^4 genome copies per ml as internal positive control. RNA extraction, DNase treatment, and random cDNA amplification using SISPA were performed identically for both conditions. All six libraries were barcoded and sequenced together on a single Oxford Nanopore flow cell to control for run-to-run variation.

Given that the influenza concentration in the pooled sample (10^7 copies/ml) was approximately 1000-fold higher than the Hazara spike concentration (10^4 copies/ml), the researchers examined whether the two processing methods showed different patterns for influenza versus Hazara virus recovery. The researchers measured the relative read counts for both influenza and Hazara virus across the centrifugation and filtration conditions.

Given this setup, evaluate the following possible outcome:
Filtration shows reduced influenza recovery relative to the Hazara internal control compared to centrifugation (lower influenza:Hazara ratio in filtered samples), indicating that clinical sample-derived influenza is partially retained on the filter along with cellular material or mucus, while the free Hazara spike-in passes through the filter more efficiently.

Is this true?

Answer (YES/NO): NO